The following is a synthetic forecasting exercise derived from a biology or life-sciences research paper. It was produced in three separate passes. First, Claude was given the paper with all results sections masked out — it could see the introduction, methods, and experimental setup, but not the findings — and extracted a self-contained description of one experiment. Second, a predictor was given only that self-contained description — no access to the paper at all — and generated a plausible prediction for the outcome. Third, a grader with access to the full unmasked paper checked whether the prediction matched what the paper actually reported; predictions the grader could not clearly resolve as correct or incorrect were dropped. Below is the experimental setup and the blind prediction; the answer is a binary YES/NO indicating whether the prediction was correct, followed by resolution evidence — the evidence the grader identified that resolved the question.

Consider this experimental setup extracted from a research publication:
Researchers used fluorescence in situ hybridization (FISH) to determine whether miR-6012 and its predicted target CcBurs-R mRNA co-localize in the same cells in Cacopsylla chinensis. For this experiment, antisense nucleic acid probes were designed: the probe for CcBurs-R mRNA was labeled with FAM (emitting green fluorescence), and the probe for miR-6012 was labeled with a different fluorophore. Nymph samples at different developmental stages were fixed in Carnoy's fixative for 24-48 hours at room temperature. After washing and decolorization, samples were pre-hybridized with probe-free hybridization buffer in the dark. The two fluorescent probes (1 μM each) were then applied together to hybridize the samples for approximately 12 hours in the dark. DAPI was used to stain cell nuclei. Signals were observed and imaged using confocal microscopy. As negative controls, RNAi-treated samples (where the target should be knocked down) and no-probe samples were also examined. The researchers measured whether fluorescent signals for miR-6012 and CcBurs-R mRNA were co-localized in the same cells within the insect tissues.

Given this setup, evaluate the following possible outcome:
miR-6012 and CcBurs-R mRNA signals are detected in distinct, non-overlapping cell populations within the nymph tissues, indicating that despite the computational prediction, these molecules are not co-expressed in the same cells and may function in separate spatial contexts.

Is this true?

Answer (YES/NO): NO